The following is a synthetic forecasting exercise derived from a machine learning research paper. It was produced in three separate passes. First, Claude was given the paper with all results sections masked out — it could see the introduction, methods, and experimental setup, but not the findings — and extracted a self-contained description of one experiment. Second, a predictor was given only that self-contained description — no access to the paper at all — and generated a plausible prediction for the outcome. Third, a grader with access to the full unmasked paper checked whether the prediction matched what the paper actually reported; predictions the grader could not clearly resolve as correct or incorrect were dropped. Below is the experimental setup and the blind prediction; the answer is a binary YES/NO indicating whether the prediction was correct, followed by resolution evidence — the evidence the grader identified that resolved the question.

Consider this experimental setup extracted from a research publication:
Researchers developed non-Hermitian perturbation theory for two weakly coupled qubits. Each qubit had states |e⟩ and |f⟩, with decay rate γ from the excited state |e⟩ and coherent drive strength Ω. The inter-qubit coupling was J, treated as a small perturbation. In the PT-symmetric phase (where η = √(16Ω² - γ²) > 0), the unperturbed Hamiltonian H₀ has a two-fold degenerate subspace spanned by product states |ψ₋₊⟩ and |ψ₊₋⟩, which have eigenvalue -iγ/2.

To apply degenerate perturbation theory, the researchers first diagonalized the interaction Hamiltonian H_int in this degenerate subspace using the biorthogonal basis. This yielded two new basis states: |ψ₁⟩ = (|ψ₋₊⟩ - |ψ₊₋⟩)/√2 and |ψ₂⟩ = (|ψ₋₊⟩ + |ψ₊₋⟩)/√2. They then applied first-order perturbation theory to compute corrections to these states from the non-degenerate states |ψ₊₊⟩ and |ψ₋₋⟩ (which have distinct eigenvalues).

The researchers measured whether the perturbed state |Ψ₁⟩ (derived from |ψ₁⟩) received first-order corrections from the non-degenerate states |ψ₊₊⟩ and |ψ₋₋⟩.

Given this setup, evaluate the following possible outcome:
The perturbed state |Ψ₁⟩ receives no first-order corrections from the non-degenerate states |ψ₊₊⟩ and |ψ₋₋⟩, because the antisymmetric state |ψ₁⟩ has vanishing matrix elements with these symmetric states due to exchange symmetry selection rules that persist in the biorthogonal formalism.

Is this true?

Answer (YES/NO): YES